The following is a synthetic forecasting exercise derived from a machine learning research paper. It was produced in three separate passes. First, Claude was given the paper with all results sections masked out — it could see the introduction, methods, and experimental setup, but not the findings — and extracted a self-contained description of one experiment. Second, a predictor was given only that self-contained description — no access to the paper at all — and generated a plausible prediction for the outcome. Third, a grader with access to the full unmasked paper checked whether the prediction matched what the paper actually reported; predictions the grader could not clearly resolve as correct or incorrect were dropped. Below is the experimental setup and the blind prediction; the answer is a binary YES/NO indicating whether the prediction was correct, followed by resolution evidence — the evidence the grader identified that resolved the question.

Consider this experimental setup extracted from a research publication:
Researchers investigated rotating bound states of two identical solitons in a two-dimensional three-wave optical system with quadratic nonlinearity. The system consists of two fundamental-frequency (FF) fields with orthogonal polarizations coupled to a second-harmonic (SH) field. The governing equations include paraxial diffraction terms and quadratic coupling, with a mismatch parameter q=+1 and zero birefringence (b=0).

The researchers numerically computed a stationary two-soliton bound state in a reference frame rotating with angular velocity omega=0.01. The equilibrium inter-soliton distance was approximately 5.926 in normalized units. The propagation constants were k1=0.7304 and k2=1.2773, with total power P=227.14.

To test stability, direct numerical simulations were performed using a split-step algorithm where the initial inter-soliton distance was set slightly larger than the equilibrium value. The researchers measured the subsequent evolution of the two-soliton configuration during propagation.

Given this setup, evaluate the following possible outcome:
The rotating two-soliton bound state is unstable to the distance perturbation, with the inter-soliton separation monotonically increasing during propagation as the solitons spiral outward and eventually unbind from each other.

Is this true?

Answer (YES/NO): YES